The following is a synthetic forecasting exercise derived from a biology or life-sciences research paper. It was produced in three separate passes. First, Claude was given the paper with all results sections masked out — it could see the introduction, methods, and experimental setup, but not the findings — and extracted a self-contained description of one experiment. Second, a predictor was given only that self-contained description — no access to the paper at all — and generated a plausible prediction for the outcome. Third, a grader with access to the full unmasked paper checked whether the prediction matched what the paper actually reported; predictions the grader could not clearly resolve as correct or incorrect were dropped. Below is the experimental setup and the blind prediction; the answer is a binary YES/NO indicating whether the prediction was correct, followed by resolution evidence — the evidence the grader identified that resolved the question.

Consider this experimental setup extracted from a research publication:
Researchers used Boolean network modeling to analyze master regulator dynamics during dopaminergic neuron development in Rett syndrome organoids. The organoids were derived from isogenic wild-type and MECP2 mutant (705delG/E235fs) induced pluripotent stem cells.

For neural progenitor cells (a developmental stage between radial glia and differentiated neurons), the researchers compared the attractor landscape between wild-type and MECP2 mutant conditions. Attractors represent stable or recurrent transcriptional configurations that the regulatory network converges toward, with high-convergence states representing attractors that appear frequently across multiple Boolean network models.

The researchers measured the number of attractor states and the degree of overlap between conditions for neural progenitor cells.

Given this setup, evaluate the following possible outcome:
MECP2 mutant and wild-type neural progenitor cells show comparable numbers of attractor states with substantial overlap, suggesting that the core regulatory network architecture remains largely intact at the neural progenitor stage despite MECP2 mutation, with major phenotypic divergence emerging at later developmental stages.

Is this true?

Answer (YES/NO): NO